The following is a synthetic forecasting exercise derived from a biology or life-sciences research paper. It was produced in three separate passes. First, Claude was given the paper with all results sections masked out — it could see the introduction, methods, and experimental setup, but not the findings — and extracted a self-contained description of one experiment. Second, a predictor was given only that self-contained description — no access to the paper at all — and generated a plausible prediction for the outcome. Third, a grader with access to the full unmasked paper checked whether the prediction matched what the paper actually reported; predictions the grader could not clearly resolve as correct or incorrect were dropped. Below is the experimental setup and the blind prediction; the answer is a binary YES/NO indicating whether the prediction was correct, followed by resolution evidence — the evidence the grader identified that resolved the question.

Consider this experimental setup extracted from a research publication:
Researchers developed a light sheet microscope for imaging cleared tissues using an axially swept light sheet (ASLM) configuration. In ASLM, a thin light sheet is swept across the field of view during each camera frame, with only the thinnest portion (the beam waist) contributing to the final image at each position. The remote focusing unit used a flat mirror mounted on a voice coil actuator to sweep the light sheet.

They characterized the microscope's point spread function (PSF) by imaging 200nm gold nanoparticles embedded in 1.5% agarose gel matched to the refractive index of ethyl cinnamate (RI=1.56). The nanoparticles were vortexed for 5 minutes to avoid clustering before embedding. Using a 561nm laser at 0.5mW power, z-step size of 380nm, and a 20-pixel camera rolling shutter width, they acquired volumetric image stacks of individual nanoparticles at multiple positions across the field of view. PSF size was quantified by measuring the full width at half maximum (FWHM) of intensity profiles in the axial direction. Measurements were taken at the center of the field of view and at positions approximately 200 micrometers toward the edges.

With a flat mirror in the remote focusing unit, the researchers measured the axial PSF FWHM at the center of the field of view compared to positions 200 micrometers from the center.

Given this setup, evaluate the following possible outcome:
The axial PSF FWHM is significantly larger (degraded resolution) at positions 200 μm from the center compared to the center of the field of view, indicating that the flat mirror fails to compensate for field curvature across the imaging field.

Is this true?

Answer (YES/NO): YES